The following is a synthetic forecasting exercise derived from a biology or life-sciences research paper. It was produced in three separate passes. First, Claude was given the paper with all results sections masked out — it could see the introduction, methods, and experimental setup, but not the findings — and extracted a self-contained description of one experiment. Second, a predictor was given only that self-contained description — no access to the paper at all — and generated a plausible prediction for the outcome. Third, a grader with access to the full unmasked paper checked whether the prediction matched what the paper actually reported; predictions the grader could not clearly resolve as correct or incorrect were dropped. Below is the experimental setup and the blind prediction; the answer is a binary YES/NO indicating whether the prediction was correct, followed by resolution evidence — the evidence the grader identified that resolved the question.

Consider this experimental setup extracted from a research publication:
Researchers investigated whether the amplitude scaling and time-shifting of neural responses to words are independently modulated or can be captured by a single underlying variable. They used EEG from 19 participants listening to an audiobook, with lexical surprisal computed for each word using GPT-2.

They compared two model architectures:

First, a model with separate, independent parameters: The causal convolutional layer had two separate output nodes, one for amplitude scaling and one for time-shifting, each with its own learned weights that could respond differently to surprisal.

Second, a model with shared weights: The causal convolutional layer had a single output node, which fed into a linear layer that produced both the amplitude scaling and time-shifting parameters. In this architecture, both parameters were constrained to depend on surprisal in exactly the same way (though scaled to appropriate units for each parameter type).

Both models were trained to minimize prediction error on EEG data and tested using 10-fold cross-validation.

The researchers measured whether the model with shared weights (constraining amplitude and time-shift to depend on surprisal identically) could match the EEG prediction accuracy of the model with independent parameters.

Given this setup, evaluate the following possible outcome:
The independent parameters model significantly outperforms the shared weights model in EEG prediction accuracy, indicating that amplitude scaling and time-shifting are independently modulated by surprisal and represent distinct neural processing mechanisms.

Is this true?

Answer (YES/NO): NO